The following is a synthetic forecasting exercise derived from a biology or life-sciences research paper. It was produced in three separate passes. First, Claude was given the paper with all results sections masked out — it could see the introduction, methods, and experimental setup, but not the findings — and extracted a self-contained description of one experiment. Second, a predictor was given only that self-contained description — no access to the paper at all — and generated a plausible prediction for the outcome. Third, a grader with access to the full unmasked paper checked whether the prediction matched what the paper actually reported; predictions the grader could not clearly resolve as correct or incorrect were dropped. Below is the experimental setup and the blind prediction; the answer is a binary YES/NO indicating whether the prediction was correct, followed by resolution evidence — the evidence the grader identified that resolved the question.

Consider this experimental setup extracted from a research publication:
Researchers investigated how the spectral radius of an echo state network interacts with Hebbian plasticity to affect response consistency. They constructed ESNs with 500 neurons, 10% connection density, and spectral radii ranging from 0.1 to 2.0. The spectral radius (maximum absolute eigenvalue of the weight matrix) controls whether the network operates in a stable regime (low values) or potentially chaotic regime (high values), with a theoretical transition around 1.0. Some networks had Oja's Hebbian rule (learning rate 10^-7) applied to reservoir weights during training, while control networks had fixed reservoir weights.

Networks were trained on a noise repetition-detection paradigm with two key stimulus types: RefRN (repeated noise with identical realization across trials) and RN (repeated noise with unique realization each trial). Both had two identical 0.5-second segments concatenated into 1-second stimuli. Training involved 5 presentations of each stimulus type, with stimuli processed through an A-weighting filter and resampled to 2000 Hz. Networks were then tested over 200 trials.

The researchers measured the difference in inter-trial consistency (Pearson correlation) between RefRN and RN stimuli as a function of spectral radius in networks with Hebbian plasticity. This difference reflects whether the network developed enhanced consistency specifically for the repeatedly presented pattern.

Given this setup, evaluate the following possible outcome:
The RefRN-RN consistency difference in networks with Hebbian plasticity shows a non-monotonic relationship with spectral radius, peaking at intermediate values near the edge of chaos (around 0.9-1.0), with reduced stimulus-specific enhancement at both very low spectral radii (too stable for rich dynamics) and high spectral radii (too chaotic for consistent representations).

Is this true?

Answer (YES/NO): NO